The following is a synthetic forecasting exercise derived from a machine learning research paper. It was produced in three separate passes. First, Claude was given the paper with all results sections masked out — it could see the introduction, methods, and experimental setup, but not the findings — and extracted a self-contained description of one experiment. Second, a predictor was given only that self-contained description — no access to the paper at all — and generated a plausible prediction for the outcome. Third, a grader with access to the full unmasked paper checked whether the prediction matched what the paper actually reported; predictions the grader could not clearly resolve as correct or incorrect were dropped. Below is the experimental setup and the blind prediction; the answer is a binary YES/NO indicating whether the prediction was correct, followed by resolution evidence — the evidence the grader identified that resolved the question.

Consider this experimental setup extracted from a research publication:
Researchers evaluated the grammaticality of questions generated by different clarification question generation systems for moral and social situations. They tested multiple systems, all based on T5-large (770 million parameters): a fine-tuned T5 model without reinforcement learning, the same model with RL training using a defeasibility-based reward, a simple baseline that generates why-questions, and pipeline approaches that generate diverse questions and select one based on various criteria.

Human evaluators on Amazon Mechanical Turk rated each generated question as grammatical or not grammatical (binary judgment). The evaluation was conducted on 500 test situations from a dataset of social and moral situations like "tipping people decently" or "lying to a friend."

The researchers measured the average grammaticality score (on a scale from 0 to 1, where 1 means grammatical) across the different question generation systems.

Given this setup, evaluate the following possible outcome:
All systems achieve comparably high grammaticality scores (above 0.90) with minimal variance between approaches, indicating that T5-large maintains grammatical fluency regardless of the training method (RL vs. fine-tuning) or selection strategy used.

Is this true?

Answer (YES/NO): YES